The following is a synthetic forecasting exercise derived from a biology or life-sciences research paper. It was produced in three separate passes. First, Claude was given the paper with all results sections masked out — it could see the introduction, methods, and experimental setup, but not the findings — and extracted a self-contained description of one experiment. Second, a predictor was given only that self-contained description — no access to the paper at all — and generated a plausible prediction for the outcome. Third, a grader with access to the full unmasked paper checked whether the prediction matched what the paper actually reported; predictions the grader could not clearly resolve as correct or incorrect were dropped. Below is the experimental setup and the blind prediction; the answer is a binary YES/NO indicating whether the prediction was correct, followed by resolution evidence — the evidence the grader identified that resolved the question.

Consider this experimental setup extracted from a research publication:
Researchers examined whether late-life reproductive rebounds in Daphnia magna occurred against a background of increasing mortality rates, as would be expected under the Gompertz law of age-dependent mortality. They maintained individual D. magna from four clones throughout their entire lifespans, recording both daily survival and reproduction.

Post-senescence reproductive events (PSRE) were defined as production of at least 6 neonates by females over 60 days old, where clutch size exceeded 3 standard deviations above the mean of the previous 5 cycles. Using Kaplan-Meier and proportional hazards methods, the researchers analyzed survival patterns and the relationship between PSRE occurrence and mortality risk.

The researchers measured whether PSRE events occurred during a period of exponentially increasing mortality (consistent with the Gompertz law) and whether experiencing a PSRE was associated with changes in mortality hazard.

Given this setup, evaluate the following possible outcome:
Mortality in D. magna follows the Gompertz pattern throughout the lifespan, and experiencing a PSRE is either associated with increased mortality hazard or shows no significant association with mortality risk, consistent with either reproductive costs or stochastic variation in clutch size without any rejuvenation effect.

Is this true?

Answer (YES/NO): NO